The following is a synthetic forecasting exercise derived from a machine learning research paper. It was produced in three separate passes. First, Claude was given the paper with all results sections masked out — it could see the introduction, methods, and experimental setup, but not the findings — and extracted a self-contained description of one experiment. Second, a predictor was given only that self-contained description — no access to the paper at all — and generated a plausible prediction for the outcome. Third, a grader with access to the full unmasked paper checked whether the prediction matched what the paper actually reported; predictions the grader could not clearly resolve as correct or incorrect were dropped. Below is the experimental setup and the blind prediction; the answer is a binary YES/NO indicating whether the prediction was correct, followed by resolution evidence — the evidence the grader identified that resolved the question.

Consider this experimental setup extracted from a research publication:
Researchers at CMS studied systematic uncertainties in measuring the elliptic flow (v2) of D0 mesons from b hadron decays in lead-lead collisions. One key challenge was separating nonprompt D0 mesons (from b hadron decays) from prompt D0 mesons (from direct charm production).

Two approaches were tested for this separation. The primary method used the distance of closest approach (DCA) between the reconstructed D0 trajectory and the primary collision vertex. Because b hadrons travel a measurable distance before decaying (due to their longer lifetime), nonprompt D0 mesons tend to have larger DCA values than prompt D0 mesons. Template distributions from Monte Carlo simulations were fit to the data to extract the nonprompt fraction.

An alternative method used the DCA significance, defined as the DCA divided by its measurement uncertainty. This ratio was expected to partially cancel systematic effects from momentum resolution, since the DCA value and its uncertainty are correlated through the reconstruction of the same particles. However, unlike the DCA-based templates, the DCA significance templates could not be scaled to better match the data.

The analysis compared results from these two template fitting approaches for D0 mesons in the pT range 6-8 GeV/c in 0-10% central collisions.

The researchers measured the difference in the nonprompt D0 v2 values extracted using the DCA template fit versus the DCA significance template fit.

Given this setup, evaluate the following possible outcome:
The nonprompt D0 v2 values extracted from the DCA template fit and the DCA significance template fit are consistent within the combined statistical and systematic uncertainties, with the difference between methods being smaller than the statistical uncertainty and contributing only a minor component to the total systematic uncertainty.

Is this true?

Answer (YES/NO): NO